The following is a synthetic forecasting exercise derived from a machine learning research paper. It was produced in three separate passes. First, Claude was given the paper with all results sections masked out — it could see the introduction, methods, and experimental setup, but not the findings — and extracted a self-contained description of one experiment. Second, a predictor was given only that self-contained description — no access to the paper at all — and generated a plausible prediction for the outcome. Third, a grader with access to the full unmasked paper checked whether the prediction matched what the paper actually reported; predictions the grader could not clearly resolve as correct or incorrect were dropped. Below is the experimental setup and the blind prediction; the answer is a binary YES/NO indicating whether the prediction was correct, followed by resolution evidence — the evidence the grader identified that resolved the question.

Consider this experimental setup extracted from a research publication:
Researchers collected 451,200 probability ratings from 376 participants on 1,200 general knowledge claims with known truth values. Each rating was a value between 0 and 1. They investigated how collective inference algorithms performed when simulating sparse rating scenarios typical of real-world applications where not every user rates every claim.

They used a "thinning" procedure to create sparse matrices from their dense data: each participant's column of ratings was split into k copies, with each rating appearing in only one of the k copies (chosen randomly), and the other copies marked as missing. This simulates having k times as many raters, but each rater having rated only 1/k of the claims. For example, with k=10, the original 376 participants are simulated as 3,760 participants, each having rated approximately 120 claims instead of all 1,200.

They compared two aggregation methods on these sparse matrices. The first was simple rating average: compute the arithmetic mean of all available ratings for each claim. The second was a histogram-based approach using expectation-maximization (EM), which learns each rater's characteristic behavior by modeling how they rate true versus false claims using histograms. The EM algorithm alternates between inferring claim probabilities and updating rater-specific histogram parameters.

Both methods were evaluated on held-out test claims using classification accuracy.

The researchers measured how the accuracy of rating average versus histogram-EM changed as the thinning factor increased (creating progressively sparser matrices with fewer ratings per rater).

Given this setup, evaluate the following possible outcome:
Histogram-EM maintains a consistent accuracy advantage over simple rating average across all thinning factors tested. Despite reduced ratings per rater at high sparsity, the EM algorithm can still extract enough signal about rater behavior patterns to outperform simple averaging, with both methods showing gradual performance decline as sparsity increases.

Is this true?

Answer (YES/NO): YES